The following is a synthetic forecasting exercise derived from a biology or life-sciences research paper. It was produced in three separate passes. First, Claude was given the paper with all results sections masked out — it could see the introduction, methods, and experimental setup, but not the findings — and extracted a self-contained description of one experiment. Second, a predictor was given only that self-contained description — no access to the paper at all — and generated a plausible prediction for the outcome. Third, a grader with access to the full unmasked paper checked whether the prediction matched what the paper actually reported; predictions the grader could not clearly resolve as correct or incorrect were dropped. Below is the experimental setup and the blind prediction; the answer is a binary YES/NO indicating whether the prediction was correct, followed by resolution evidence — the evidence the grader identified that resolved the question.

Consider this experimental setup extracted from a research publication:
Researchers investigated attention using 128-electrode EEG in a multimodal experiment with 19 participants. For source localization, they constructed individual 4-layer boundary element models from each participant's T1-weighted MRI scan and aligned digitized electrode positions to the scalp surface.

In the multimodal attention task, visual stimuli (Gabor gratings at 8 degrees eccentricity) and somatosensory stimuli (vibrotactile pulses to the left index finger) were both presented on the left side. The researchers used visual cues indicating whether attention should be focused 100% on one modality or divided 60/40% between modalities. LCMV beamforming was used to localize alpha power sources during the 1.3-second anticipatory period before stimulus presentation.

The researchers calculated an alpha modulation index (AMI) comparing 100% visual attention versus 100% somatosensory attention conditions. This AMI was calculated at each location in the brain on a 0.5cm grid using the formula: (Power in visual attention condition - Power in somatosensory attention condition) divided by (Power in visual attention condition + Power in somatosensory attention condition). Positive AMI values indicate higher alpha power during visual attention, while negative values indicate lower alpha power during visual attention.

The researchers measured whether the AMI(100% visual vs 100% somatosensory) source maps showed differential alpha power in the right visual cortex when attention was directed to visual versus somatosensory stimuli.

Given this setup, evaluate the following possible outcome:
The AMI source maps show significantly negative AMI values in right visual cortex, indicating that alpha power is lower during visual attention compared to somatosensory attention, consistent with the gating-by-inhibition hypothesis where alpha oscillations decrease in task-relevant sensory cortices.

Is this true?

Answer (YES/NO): YES